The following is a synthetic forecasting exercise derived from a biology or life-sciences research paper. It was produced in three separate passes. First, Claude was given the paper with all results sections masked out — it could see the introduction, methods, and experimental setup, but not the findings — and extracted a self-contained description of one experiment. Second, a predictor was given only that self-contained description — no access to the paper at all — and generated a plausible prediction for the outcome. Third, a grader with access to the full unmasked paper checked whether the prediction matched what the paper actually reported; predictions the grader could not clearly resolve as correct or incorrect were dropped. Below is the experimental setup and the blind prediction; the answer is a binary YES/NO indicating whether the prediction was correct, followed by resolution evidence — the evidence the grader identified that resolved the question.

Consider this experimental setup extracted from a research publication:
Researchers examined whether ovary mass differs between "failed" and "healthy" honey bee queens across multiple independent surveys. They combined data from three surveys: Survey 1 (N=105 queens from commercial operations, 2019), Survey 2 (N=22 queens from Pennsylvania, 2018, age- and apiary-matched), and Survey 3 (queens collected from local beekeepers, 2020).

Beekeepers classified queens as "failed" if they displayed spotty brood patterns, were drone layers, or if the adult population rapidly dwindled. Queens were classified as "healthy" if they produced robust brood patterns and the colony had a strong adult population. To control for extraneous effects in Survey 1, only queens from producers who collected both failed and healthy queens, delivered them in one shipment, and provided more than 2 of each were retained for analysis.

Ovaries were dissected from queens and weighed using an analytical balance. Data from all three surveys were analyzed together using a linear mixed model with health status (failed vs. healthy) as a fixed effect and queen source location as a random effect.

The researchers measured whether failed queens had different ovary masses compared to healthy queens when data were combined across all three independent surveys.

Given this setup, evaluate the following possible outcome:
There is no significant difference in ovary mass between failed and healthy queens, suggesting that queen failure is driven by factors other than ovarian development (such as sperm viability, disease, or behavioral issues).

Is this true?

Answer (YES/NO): NO